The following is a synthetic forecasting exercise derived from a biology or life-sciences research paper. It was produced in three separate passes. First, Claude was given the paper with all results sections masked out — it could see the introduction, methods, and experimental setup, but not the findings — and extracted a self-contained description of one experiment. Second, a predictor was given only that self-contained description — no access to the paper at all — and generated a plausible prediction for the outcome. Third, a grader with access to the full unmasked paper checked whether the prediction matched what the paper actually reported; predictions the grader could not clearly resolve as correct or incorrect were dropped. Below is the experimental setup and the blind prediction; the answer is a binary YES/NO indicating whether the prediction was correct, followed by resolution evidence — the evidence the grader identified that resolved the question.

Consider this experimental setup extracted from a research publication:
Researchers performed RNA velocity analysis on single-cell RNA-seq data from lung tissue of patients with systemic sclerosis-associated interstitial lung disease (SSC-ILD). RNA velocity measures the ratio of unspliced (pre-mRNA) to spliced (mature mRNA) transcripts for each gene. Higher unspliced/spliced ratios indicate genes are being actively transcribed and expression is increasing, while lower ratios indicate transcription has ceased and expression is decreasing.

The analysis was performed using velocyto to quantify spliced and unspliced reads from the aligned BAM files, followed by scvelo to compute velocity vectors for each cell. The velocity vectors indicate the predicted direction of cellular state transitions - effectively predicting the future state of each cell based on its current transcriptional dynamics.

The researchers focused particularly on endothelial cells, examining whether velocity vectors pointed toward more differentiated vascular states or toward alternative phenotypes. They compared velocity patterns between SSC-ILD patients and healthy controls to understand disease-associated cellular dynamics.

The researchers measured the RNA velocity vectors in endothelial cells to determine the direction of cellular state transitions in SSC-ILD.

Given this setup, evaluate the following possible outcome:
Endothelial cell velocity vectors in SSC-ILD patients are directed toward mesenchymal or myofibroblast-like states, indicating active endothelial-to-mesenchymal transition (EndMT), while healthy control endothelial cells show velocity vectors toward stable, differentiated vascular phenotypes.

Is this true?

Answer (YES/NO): NO